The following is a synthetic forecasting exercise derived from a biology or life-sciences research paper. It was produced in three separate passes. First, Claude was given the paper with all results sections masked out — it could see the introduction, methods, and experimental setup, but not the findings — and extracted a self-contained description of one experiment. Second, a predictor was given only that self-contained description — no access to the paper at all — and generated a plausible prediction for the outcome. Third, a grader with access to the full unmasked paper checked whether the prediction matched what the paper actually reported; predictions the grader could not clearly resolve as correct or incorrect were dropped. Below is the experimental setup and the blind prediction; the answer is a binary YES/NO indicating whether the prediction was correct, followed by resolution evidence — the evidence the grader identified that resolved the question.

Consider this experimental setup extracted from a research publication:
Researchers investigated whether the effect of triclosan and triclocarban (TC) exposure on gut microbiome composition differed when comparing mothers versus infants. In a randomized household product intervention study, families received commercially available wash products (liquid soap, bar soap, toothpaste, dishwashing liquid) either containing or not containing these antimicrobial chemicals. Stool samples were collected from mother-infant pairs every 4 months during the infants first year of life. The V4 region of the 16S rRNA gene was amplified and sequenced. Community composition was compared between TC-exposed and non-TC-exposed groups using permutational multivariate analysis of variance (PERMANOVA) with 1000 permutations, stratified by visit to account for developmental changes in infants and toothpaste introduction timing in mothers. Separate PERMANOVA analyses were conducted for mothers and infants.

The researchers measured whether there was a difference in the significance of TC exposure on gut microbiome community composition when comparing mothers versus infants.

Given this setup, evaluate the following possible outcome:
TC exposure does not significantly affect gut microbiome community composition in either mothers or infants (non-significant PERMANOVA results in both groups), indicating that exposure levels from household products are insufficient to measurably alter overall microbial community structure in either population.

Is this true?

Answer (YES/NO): NO